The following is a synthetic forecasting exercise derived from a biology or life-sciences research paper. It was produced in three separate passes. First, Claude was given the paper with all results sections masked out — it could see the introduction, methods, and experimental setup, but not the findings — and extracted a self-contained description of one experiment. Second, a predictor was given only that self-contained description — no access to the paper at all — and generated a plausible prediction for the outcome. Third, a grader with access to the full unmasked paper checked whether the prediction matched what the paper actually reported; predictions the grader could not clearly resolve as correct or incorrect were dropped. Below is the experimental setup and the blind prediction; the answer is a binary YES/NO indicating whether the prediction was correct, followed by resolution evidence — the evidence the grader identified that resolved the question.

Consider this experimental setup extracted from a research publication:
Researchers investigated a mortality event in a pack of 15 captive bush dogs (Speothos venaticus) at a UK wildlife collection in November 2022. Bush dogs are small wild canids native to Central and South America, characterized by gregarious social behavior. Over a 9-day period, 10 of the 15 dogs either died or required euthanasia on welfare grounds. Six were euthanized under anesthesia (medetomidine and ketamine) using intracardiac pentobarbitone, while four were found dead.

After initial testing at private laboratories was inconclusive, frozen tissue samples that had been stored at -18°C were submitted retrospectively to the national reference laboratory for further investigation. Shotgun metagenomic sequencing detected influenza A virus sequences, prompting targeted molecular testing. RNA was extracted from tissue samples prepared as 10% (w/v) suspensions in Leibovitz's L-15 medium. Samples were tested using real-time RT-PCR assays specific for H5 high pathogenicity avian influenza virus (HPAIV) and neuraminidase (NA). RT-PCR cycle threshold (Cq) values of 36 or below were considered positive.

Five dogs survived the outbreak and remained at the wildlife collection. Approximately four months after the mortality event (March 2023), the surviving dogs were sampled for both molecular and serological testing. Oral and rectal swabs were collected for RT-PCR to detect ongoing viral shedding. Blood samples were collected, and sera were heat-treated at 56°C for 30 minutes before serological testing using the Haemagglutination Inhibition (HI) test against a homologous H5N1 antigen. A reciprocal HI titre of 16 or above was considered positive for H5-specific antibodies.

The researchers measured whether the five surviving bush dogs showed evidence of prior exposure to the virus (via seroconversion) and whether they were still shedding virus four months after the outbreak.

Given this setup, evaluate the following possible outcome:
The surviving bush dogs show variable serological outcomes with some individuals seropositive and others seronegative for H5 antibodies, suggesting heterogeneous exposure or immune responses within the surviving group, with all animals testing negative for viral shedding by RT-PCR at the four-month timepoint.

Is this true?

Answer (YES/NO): YES